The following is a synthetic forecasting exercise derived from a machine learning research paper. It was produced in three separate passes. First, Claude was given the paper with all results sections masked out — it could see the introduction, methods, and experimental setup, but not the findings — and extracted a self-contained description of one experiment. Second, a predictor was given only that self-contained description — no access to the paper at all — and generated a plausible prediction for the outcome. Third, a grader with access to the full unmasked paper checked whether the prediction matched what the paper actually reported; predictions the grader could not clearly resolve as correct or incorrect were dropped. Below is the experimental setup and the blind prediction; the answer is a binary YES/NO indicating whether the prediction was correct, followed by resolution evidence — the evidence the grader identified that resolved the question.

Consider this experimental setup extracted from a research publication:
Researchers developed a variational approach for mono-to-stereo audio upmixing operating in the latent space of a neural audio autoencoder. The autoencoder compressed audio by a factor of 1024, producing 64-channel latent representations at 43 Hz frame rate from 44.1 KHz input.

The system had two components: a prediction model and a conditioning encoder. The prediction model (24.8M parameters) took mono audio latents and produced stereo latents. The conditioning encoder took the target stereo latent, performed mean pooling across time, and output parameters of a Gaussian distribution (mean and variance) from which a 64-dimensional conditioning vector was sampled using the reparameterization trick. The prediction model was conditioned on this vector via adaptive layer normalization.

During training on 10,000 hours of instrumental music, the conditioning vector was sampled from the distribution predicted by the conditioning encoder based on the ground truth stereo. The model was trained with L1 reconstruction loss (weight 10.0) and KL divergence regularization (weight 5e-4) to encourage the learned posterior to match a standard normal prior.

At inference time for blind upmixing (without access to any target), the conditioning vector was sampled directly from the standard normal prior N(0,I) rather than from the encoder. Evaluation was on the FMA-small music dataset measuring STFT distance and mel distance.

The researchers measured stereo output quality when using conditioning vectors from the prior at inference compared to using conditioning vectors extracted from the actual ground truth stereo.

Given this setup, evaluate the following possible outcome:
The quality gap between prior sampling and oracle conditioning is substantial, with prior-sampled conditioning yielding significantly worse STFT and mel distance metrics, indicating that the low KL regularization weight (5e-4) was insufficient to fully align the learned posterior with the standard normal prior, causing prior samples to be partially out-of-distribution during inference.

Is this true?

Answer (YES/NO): NO